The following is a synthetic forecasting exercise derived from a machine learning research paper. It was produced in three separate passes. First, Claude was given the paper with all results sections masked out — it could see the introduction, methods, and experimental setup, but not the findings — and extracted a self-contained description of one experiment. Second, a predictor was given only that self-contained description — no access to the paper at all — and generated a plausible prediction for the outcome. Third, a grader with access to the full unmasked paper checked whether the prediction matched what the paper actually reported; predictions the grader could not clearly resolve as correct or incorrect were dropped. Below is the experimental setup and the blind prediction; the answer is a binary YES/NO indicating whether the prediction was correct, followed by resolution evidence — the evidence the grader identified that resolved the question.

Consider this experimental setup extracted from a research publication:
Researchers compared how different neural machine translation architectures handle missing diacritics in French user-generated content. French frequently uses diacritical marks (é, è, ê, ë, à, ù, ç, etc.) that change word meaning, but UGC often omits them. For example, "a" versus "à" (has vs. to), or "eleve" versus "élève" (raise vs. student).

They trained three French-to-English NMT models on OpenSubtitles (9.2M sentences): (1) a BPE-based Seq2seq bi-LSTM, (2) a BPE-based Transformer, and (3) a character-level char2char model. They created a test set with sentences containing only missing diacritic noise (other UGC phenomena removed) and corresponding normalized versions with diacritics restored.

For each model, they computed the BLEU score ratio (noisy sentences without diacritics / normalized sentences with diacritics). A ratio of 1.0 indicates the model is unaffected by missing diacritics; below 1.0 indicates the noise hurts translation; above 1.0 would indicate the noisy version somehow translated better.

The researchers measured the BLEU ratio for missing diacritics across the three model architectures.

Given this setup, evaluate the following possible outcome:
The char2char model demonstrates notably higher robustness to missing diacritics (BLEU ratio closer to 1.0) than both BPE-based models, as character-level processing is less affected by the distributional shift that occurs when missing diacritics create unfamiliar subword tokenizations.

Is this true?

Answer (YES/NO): NO